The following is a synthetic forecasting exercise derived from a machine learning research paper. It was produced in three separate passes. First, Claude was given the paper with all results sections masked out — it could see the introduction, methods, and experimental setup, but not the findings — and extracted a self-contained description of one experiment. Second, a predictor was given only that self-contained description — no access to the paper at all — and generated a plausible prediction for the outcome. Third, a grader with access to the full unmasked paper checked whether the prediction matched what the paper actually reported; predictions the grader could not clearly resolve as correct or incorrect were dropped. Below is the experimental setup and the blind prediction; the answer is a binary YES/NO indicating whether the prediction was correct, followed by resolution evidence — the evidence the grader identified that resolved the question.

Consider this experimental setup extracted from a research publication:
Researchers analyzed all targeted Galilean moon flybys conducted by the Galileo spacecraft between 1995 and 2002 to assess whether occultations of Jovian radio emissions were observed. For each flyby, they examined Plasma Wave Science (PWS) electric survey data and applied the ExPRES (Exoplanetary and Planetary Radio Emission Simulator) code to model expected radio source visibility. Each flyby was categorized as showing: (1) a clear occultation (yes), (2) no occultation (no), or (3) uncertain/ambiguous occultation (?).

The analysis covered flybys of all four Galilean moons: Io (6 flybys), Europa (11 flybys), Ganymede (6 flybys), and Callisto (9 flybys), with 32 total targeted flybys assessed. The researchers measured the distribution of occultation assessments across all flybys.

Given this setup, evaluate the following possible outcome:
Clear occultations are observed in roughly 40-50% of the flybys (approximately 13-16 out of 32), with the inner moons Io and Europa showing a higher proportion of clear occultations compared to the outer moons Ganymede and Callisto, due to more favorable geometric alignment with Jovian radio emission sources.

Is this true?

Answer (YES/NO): NO